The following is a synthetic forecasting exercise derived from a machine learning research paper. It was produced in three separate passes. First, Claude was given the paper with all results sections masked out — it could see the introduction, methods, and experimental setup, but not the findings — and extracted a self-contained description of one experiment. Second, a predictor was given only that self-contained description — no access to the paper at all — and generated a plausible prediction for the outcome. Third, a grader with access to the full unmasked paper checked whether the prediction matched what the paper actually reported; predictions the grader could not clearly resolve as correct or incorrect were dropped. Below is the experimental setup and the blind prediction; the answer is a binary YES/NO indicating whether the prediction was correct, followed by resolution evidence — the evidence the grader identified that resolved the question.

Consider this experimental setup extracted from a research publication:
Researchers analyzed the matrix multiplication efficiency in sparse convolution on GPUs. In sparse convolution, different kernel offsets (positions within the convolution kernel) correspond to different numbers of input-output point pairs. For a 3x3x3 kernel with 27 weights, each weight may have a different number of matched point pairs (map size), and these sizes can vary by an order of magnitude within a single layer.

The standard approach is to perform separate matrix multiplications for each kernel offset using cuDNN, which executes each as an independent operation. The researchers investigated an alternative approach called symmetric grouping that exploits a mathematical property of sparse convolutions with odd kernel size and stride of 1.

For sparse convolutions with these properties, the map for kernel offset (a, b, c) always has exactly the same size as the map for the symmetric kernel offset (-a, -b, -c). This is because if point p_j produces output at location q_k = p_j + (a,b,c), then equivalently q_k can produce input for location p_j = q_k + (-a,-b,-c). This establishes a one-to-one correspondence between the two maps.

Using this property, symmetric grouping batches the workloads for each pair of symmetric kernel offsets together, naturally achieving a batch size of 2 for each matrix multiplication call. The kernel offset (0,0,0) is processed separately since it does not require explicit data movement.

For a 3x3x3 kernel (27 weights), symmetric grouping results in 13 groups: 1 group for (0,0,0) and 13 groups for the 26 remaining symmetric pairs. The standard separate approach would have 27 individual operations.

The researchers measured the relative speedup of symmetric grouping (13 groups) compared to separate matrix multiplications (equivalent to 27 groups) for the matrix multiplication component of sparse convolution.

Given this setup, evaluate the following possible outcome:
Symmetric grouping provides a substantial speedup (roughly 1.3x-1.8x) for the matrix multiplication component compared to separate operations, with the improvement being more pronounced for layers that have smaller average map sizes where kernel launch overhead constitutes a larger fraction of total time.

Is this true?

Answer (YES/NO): NO